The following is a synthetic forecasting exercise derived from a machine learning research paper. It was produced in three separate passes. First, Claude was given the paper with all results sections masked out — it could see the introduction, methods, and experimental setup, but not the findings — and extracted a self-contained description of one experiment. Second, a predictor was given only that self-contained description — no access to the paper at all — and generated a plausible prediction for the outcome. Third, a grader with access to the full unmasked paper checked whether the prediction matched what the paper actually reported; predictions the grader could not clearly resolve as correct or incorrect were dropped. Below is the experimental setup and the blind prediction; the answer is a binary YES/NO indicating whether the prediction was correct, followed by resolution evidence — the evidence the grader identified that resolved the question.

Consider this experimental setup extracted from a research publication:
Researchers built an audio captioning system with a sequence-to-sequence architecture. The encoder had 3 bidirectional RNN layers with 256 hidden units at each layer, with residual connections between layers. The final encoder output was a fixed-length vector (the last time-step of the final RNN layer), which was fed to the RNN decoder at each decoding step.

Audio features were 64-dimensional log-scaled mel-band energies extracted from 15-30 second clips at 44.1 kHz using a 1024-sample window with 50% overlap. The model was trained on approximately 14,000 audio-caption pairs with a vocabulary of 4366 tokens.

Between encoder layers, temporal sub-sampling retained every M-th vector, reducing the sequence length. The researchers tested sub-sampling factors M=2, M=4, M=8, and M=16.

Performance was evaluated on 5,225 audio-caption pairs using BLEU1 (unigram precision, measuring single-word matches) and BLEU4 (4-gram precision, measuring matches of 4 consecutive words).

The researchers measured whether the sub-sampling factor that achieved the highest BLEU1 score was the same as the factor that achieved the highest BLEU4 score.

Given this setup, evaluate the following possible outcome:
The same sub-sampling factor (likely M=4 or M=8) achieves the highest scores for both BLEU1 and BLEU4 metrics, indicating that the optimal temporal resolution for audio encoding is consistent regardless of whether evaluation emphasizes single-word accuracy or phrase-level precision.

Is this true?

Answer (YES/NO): NO